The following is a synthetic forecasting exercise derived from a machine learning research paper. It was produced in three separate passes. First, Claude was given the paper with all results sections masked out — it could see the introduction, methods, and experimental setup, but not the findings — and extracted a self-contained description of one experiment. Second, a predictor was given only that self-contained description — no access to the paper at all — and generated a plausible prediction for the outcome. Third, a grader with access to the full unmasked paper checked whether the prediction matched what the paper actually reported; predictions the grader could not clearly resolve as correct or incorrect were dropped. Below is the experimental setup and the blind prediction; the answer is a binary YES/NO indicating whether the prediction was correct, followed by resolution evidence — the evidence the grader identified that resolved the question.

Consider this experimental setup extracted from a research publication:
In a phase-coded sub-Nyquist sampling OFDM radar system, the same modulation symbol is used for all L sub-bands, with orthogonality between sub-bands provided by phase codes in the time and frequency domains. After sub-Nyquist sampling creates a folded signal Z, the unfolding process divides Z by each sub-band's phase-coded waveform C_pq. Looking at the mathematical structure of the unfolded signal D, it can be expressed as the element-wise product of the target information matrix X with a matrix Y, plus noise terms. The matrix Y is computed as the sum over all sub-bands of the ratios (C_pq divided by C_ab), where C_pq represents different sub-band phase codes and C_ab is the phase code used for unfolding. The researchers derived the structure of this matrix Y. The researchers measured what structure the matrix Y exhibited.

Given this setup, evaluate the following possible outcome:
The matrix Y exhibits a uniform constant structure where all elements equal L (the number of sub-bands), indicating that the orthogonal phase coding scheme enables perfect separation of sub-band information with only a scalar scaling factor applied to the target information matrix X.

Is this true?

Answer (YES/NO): NO